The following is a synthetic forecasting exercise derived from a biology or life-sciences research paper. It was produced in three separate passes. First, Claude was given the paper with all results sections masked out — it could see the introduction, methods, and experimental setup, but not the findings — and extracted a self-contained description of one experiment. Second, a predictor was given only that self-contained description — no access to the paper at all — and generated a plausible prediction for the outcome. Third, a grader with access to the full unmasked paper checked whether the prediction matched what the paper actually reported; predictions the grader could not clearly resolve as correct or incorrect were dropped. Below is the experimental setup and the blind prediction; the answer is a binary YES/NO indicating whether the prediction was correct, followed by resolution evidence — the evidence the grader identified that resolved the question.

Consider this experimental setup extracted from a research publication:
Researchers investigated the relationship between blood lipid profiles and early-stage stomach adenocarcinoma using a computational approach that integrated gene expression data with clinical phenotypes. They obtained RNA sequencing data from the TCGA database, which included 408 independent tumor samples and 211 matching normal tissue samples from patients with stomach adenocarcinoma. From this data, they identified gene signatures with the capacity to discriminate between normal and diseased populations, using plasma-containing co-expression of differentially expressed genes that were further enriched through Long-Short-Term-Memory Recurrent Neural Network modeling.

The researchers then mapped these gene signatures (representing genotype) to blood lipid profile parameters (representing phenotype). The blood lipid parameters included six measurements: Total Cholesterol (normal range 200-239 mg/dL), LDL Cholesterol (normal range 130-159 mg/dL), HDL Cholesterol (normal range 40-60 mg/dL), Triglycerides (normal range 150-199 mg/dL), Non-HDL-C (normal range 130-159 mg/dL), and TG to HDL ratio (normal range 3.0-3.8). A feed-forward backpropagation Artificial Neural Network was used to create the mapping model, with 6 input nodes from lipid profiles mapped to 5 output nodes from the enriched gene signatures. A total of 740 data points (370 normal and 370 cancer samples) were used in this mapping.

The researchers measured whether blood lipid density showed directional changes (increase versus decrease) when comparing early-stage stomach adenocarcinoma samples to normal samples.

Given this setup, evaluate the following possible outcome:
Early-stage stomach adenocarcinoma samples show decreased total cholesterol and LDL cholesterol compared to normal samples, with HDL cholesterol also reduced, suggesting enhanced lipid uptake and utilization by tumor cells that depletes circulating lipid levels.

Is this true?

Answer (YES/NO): YES